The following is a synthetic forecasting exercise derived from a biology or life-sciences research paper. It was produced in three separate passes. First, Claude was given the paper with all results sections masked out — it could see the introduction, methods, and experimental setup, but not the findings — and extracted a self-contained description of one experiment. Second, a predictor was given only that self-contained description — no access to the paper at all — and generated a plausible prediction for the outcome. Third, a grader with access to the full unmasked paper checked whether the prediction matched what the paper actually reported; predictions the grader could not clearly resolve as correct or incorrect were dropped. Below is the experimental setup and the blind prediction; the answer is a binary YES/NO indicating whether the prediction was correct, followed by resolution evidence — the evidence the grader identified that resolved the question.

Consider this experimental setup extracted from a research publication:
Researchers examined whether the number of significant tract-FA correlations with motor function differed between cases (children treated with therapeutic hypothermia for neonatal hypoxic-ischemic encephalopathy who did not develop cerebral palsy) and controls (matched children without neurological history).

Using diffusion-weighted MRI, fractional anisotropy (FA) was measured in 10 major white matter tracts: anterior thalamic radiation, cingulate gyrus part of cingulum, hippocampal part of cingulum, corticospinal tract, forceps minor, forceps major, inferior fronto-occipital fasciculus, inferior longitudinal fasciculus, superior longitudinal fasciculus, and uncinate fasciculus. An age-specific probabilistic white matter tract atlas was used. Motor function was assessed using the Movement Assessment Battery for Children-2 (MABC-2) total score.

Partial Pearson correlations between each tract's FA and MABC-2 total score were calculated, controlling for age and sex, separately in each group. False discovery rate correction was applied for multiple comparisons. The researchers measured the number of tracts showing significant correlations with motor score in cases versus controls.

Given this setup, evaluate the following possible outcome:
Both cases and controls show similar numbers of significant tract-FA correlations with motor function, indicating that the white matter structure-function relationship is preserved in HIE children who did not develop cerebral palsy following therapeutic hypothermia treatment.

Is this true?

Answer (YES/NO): NO